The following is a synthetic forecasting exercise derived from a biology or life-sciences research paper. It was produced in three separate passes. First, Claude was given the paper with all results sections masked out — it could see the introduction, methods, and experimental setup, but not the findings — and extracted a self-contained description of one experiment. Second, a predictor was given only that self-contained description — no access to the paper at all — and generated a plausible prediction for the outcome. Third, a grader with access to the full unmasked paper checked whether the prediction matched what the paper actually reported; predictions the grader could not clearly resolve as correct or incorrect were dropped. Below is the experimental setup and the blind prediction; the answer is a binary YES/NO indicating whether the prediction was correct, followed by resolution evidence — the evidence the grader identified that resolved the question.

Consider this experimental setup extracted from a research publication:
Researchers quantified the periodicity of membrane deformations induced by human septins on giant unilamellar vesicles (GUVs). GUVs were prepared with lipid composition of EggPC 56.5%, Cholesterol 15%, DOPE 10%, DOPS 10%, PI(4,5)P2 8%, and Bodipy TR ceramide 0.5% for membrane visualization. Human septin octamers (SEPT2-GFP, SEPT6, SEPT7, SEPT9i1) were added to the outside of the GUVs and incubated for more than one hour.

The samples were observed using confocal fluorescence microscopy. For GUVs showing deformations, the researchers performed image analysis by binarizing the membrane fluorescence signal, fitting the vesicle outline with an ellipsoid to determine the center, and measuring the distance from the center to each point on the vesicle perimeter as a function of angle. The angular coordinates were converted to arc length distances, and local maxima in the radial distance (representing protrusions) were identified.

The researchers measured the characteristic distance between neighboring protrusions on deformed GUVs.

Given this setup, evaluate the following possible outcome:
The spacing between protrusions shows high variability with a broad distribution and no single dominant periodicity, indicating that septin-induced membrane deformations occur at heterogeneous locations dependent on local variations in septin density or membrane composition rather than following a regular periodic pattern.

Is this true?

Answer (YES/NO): NO